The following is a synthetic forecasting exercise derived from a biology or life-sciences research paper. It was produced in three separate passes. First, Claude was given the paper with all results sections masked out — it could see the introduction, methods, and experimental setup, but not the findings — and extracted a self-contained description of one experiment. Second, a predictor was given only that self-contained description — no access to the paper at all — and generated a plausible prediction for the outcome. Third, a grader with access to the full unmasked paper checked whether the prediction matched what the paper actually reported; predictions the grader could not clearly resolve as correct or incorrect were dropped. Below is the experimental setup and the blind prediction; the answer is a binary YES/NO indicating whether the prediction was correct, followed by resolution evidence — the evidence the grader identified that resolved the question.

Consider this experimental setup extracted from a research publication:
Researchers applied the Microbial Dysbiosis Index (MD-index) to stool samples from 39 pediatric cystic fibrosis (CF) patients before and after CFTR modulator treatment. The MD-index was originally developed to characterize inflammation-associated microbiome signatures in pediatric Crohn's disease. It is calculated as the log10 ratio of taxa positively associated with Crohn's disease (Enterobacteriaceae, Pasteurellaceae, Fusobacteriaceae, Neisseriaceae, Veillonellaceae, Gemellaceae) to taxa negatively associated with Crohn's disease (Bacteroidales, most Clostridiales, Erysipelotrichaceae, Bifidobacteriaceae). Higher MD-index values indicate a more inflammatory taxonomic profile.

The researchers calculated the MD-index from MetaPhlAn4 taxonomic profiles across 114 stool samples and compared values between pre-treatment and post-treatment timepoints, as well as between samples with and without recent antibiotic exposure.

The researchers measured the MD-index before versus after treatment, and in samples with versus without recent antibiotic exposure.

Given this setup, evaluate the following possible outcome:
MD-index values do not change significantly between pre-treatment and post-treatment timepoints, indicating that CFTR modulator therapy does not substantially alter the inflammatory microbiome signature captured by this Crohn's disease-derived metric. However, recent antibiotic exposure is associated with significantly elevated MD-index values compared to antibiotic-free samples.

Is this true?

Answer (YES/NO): NO